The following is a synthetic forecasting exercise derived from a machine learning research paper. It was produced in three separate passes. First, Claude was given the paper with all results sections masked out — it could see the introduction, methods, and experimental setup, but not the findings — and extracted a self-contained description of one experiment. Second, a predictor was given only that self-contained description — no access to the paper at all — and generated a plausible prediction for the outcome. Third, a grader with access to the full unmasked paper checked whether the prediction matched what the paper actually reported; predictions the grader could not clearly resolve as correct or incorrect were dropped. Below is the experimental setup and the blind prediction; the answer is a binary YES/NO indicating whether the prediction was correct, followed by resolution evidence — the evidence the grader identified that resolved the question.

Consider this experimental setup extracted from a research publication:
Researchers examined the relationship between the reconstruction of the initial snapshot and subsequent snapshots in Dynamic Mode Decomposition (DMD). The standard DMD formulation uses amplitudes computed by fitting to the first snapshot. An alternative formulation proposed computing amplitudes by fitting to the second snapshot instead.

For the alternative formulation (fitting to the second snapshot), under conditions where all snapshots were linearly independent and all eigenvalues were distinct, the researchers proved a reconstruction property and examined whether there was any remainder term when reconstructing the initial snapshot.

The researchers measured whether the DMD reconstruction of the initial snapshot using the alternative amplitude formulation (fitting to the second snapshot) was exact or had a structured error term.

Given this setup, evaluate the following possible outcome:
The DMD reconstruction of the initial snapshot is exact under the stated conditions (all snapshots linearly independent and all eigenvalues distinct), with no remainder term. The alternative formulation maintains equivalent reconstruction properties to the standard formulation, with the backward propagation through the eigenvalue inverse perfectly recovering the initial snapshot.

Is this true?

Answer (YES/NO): NO